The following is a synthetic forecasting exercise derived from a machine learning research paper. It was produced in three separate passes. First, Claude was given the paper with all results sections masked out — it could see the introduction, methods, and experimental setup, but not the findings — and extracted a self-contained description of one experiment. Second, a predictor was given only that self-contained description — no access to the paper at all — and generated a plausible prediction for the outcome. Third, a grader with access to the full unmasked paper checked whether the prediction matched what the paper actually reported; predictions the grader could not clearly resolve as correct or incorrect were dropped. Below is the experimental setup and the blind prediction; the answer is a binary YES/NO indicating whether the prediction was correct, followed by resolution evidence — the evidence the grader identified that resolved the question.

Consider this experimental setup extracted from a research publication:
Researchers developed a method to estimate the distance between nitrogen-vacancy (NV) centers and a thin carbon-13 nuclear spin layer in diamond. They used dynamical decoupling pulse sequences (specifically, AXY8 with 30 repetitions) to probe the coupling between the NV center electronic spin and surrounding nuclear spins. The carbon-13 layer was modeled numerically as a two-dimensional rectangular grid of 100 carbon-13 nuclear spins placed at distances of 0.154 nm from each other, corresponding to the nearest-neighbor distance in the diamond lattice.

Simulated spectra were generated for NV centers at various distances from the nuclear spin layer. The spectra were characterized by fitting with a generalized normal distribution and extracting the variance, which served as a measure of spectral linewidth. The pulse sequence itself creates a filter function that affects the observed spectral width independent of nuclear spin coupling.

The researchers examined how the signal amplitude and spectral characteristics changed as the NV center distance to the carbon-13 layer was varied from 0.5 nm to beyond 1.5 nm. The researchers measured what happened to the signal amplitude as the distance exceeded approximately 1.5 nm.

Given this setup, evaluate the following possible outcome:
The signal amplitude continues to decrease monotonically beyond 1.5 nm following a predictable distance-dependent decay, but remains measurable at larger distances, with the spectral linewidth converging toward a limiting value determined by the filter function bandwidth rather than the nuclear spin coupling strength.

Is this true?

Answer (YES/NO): NO